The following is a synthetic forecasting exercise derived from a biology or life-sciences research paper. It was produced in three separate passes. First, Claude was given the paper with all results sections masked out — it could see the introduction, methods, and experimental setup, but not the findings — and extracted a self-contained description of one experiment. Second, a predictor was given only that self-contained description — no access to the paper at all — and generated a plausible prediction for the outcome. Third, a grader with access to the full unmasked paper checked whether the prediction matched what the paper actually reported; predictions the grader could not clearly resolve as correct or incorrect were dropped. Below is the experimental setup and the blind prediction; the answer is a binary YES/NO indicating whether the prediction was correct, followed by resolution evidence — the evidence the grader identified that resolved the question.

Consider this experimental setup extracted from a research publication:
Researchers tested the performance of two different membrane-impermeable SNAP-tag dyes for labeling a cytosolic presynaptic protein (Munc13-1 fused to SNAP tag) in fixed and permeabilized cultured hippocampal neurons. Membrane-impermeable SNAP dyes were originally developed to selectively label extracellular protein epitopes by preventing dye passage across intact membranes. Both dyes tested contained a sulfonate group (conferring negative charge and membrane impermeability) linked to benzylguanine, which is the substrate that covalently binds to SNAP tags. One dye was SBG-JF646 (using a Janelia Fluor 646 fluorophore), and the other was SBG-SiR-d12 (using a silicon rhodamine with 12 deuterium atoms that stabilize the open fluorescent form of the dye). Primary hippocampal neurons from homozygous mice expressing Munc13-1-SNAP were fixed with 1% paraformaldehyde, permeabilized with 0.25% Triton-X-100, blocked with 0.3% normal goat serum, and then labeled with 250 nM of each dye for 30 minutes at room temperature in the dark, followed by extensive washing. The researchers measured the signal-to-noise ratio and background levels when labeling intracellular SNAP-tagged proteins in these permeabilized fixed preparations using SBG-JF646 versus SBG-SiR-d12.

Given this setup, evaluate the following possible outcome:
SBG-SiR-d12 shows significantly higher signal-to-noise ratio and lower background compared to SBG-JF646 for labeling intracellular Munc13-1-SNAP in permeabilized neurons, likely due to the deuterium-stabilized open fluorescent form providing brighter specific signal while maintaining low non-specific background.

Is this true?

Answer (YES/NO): NO